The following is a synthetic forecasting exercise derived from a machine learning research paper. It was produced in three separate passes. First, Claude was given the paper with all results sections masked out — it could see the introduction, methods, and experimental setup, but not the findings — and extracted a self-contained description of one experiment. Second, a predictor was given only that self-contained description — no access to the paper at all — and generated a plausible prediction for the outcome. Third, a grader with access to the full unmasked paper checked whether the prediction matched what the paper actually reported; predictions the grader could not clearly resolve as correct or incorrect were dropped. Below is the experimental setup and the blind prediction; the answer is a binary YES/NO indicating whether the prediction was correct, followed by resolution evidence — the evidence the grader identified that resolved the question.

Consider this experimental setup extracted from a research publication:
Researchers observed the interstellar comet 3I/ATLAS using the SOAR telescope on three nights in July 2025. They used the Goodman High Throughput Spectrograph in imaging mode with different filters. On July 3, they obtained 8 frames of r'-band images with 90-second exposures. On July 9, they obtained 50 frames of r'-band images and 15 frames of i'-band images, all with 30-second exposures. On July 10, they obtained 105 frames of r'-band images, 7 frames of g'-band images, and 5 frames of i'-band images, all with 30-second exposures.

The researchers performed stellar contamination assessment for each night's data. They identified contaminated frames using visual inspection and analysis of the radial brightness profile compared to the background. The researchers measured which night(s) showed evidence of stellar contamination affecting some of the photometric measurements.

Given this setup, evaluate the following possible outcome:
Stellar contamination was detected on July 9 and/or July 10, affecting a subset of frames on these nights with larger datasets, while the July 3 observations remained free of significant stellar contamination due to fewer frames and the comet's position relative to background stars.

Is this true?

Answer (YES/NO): YES